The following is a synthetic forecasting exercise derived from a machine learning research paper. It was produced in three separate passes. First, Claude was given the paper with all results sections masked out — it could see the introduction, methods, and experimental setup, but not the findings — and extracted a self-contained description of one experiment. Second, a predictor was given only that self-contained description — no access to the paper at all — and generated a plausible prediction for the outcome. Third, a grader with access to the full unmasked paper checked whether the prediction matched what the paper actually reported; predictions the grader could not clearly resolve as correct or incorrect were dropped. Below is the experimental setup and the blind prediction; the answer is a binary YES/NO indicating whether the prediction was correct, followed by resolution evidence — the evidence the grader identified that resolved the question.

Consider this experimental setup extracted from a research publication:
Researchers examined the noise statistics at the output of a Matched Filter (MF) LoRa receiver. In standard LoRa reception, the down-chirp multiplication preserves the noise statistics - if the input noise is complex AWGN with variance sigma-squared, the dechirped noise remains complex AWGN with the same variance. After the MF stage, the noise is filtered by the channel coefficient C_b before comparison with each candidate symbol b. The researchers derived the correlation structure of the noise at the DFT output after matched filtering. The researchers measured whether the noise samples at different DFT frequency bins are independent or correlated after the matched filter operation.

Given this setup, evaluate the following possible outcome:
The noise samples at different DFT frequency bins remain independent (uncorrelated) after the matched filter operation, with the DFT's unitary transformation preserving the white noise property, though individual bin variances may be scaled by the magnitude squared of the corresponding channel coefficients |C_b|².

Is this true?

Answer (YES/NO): NO